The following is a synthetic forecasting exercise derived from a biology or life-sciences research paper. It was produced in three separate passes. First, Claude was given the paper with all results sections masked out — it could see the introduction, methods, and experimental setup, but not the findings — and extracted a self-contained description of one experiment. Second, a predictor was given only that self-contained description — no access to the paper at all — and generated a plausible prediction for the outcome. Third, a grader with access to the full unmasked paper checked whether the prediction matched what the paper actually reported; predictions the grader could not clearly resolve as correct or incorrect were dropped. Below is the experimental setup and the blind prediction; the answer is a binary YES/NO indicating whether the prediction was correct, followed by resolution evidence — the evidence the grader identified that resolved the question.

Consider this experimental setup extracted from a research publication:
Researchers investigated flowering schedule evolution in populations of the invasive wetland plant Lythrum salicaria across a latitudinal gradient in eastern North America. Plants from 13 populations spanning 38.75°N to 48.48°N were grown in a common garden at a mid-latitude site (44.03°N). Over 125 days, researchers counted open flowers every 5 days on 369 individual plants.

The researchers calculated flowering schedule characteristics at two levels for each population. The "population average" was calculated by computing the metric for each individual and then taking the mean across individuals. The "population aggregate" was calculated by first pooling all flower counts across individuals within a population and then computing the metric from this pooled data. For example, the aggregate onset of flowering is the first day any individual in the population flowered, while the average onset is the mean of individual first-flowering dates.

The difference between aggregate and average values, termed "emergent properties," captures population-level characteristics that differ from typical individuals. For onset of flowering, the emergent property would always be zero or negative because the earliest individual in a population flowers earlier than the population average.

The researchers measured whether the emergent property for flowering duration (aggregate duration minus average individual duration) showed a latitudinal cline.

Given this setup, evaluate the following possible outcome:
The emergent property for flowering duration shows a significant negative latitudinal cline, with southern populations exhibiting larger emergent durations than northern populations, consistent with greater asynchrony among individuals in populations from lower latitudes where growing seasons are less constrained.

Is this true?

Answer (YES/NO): NO